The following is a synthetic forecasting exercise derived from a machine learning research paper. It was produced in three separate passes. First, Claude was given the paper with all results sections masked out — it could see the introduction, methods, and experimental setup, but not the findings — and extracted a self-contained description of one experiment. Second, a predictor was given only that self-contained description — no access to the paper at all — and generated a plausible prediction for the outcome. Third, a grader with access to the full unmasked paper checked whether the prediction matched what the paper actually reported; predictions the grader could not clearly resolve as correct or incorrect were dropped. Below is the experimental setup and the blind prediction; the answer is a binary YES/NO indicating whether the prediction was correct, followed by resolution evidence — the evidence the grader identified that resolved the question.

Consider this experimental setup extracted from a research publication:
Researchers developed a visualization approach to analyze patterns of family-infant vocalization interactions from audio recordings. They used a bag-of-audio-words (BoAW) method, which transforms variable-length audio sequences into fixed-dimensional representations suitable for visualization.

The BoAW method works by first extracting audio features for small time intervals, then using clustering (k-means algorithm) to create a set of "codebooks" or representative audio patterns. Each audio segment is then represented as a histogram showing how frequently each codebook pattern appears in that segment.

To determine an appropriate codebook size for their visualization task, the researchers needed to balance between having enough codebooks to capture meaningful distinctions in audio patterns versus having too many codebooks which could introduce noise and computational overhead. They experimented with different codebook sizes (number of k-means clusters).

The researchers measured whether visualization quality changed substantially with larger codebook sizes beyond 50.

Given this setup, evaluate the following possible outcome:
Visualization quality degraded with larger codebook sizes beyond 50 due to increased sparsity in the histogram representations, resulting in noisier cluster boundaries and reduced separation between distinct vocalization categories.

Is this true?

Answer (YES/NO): NO